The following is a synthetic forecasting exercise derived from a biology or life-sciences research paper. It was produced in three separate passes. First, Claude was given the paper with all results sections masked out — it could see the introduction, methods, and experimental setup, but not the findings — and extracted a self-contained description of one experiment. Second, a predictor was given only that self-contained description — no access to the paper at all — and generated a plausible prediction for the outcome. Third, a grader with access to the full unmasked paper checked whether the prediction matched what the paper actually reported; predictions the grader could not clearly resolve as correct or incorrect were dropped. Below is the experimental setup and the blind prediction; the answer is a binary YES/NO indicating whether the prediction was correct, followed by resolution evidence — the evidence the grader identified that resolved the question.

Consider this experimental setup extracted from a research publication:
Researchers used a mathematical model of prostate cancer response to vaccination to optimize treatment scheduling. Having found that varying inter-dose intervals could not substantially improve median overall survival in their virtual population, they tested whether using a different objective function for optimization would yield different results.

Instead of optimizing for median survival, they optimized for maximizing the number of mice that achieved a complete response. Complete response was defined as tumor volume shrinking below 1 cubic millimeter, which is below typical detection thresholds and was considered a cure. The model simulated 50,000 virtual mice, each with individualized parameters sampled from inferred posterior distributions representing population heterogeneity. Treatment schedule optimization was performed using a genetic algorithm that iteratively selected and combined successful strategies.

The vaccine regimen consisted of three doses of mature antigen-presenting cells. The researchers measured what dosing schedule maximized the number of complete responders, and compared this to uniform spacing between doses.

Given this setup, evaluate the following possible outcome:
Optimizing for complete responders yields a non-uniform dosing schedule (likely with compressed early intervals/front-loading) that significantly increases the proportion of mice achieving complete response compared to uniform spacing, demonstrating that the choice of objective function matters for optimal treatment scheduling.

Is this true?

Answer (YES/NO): YES